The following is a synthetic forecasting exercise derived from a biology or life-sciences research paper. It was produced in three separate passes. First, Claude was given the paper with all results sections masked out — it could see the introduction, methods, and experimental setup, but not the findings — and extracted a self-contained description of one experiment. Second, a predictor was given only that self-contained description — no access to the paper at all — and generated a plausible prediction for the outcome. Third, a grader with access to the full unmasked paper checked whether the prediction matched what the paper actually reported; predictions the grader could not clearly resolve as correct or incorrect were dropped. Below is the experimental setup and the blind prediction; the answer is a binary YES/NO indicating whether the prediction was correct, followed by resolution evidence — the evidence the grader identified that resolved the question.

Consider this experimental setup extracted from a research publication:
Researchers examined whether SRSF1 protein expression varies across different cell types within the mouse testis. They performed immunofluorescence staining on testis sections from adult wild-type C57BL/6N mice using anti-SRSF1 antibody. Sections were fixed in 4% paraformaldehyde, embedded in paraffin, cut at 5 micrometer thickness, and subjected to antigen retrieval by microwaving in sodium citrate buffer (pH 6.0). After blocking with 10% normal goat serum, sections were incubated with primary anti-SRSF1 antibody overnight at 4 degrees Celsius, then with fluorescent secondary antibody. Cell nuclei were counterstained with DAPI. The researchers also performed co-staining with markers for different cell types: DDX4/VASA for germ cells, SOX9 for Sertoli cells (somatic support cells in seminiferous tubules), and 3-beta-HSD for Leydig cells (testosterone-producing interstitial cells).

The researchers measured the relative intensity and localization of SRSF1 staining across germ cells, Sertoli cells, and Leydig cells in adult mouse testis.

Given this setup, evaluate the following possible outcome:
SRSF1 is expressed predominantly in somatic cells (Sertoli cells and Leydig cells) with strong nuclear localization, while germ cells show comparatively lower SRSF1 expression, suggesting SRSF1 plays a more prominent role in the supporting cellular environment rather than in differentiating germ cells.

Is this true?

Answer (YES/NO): NO